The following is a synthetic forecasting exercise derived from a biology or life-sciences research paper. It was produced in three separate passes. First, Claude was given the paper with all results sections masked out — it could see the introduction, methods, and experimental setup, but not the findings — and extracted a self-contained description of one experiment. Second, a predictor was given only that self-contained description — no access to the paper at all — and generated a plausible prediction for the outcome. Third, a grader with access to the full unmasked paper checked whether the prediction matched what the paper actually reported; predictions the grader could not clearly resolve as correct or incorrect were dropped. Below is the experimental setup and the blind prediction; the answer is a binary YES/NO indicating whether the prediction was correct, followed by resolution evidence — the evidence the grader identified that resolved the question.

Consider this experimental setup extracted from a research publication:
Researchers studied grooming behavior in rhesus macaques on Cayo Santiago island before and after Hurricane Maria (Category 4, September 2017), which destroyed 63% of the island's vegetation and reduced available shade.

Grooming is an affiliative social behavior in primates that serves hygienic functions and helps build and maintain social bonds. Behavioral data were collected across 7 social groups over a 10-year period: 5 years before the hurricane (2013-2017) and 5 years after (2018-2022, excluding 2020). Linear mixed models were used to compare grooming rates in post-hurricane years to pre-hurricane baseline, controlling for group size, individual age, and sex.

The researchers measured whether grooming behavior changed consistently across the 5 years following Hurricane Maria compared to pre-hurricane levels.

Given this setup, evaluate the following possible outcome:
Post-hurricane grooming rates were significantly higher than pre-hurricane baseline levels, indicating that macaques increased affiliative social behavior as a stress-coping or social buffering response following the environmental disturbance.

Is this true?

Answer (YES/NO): NO